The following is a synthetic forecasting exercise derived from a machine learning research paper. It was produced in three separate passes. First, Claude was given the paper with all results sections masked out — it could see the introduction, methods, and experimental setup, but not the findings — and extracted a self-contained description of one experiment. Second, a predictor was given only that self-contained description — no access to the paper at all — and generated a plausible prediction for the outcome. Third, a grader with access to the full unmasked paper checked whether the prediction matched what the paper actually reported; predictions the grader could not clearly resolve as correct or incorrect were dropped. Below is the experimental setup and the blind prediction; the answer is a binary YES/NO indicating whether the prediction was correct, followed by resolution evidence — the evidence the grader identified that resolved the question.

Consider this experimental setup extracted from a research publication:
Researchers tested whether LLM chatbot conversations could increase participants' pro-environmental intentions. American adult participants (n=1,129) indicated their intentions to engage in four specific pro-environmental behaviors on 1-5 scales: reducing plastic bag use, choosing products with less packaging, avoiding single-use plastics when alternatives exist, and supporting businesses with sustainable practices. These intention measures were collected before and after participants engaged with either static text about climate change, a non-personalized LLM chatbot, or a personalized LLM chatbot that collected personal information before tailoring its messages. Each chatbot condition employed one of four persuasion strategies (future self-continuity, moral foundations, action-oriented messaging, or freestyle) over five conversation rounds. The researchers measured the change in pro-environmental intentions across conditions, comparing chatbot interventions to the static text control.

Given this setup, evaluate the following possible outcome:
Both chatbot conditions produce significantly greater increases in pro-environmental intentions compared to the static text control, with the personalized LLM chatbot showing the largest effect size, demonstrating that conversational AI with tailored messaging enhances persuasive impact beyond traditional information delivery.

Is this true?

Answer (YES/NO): NO